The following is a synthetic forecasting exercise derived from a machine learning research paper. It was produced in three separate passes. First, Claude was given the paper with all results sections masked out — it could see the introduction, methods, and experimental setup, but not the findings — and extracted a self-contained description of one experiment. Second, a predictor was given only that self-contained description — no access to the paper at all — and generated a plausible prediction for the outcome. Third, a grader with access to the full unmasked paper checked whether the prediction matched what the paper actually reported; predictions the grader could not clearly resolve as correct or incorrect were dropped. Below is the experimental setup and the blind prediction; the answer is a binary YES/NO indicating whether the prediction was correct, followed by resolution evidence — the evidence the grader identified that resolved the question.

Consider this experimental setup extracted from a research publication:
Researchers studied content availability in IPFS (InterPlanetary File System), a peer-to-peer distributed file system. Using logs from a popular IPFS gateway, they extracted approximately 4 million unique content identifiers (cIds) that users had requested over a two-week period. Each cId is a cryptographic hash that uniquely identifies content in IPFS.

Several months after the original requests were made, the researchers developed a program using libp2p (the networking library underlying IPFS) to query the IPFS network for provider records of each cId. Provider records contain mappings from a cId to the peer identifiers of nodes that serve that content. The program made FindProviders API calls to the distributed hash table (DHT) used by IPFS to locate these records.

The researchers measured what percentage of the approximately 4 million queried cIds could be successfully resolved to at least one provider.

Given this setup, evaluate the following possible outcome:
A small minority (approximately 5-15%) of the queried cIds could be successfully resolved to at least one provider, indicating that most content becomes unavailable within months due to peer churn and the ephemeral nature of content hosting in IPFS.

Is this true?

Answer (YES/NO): NO